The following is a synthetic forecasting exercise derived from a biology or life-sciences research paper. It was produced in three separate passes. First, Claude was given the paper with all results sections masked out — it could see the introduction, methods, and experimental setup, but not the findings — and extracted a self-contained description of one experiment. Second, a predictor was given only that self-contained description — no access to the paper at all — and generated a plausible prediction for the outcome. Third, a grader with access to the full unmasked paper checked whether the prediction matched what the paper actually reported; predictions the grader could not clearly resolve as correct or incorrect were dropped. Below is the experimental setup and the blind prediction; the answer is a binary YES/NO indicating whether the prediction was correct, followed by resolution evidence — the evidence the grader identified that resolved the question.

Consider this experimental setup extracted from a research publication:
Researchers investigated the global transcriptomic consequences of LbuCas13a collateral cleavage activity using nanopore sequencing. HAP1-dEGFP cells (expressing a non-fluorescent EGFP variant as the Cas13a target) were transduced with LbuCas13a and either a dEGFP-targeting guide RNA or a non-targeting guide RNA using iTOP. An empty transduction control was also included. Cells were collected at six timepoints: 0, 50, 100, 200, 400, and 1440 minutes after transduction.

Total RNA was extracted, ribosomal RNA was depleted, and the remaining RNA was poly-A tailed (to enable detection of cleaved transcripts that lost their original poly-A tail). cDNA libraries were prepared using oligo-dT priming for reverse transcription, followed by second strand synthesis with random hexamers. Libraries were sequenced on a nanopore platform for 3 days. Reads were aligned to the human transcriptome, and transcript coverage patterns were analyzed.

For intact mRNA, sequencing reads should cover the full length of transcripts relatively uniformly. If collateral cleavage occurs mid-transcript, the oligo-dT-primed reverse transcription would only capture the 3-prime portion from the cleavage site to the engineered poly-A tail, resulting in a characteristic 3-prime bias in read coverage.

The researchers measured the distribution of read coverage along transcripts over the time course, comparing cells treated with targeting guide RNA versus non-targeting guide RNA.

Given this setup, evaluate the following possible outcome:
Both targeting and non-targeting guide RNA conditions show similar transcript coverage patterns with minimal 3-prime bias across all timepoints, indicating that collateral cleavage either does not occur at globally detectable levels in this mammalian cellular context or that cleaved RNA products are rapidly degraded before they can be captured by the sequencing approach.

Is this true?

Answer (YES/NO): NO